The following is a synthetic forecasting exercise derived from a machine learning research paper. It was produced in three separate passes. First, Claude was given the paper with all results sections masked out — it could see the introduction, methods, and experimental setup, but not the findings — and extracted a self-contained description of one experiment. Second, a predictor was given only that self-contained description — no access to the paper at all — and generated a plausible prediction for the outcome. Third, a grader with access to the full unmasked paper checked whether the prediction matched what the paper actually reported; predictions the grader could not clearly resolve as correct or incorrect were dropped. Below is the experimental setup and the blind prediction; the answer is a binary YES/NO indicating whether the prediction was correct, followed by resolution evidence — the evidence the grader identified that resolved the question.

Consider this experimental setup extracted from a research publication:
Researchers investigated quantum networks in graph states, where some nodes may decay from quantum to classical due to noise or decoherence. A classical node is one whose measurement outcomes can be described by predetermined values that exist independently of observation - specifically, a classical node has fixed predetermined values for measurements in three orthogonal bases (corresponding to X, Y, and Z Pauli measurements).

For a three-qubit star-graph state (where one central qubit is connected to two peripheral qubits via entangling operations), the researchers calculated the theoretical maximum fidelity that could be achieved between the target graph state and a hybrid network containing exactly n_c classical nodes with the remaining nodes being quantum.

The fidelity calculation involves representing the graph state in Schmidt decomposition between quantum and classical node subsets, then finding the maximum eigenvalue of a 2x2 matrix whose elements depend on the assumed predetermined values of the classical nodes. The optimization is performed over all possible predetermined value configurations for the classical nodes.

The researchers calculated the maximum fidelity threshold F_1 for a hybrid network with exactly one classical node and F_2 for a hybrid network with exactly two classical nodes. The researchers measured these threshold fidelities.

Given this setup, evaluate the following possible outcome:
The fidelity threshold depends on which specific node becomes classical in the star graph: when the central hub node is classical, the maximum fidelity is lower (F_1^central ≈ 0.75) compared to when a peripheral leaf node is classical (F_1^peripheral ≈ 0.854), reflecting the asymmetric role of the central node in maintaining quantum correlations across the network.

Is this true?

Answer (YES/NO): NO